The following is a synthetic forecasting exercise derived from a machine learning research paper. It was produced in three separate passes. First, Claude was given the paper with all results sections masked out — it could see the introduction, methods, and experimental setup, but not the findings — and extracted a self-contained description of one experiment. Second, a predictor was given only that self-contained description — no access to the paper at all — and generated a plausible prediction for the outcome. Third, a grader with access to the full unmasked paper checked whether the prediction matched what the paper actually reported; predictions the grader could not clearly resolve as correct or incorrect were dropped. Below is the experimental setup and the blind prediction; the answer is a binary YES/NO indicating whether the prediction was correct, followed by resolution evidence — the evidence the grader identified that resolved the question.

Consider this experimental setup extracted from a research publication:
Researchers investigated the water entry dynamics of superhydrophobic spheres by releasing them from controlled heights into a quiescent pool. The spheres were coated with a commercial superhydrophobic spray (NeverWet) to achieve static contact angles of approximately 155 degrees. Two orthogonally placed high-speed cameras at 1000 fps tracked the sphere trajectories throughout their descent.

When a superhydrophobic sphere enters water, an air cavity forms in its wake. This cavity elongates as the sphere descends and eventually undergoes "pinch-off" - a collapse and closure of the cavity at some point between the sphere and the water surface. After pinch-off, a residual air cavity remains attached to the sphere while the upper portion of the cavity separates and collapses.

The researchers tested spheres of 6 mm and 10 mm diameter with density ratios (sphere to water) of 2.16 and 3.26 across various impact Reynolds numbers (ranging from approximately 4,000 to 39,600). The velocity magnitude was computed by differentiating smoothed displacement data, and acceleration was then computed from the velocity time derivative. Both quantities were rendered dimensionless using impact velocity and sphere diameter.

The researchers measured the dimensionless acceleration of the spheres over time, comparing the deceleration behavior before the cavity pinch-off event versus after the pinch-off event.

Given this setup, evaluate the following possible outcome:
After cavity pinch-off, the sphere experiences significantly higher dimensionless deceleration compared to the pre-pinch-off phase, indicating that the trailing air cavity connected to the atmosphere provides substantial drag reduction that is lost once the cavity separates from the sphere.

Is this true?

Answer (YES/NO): NO